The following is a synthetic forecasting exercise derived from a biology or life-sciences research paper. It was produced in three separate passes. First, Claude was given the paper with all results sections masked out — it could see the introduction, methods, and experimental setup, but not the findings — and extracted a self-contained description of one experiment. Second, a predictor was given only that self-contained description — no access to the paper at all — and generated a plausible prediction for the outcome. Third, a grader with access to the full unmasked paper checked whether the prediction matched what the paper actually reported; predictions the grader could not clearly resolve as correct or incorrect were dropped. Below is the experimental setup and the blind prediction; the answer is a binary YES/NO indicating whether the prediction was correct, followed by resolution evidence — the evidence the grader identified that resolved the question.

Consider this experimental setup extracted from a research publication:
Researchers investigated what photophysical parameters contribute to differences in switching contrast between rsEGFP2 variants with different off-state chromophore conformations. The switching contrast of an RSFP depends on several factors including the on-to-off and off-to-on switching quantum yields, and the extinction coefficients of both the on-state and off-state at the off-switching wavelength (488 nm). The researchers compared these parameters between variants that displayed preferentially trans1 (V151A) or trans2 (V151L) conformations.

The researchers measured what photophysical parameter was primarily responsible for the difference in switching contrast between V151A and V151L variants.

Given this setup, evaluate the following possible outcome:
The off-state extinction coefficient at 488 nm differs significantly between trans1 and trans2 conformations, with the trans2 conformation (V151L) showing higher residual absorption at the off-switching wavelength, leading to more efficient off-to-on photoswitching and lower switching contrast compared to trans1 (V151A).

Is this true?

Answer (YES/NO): YES